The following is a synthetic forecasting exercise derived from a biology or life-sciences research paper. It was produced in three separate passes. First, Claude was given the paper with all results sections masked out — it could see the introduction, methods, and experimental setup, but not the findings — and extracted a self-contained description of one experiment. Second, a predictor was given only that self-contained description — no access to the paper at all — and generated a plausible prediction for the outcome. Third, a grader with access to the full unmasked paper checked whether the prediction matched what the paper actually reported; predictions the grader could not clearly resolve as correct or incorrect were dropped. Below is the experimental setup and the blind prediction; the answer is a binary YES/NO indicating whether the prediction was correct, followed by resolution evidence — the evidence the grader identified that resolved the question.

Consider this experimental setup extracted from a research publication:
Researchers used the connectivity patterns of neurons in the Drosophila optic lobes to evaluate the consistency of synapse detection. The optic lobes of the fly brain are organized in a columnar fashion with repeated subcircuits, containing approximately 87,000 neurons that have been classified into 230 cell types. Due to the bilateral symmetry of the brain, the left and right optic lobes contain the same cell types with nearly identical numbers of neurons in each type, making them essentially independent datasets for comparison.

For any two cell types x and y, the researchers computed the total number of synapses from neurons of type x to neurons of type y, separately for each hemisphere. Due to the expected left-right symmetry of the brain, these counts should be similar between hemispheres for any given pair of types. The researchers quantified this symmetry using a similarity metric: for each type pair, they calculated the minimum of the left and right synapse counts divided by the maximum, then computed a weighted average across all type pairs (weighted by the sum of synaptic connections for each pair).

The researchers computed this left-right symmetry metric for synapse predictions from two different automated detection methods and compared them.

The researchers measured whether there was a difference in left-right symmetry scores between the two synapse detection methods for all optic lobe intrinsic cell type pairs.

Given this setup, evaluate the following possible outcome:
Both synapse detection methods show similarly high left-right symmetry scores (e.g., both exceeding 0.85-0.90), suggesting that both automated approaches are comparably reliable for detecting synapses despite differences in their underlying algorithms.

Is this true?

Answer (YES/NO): YES